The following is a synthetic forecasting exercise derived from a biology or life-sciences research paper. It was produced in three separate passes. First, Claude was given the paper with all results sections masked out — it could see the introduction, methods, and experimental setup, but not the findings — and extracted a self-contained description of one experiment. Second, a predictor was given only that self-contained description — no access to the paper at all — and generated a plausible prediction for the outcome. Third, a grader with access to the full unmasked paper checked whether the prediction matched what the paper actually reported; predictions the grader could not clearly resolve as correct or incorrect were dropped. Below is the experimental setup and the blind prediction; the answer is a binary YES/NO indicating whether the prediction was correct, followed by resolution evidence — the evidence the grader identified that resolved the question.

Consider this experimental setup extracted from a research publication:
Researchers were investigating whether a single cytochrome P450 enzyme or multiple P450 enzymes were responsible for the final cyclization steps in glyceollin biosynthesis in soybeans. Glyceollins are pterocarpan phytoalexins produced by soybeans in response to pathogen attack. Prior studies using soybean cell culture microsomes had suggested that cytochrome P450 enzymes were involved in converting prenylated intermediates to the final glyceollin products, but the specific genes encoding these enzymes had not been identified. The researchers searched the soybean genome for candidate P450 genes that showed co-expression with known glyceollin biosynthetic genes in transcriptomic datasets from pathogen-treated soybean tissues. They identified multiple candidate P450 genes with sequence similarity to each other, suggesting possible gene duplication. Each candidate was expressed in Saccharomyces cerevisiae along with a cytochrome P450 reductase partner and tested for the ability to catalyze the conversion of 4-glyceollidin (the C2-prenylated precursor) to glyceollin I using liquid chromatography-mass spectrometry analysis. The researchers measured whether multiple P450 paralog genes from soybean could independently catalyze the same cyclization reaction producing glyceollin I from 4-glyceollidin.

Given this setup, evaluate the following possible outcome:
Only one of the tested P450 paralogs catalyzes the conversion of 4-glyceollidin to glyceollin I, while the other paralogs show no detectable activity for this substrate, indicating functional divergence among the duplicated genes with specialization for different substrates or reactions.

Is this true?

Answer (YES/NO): NO